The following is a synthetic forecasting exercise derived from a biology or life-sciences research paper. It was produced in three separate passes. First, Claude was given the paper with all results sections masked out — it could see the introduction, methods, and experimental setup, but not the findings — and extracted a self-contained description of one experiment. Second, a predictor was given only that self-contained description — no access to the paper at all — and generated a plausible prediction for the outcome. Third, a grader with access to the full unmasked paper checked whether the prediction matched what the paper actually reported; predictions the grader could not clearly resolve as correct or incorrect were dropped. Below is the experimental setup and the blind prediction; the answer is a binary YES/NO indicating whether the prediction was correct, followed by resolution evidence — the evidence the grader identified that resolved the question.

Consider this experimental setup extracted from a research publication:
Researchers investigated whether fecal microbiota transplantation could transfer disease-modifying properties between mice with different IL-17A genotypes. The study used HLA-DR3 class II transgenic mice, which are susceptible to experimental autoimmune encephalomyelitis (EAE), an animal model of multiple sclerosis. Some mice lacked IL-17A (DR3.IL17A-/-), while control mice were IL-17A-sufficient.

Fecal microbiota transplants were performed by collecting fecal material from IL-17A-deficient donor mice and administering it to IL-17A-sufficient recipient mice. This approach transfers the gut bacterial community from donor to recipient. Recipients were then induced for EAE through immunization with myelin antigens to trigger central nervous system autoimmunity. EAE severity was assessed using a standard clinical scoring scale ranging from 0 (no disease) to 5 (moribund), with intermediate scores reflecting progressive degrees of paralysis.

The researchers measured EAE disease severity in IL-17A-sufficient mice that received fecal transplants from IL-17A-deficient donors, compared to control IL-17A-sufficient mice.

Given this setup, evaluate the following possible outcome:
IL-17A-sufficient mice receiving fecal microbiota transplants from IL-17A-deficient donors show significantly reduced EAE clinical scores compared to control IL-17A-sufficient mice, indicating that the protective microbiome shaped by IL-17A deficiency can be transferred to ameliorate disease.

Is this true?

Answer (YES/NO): YES